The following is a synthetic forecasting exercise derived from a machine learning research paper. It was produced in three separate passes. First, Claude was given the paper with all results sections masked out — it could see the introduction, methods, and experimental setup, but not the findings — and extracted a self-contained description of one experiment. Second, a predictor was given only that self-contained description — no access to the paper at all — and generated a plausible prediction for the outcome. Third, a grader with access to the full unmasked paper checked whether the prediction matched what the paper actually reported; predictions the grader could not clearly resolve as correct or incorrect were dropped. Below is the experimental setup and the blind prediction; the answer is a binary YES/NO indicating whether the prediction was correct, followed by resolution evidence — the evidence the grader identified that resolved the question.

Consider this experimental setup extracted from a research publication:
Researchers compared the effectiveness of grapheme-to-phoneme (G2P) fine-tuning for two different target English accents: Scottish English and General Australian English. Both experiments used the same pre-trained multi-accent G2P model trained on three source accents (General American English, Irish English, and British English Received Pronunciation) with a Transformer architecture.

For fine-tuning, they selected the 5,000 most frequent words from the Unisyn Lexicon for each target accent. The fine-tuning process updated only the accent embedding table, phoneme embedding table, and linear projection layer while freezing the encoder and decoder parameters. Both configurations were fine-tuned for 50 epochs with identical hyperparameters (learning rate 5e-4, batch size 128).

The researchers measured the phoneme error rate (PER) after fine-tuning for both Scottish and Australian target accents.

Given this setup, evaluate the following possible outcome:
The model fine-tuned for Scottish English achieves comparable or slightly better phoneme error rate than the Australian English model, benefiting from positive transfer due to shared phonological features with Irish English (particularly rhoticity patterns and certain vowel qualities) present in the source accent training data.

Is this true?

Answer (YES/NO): YES